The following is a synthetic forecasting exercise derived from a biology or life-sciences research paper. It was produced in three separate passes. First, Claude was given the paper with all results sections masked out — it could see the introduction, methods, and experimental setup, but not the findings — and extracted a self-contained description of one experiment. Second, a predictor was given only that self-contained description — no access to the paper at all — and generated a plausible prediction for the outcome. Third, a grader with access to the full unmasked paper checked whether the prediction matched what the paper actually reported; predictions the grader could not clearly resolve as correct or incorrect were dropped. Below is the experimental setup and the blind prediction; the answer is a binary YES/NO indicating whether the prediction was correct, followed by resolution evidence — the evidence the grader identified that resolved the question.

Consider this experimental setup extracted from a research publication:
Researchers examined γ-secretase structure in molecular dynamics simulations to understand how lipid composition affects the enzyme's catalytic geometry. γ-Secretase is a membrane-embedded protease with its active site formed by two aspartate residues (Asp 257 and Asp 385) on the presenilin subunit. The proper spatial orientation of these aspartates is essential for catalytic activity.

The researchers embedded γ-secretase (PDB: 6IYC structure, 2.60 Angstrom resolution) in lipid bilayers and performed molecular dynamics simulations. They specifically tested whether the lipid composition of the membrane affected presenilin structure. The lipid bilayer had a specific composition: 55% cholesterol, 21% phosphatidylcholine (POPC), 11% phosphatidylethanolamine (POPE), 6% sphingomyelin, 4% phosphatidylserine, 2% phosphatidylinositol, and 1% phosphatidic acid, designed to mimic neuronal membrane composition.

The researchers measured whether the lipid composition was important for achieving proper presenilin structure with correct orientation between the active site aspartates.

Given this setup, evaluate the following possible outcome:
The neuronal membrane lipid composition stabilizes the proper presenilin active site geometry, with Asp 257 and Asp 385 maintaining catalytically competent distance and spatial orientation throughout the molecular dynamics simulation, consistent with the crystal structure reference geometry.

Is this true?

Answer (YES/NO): YES